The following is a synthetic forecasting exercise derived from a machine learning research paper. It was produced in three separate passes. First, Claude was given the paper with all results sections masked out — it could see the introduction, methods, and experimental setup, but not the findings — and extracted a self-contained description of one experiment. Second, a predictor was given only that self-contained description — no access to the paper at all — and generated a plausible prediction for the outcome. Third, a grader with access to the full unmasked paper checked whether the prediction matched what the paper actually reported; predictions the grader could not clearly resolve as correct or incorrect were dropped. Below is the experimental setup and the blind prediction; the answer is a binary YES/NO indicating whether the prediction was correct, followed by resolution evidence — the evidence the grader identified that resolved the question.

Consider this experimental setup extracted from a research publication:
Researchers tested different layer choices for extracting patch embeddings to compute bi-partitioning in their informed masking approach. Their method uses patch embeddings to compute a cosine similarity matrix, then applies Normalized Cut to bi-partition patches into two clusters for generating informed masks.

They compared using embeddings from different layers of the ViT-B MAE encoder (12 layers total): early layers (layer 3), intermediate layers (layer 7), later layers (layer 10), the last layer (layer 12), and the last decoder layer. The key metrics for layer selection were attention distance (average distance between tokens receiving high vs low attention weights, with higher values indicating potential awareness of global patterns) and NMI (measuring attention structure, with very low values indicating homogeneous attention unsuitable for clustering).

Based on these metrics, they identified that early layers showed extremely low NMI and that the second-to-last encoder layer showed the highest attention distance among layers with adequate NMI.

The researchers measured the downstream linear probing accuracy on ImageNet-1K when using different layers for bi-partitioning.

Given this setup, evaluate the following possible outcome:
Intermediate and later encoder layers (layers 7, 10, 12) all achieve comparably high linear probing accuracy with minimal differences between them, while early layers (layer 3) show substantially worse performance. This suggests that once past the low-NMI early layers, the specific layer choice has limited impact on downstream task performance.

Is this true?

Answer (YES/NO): NO